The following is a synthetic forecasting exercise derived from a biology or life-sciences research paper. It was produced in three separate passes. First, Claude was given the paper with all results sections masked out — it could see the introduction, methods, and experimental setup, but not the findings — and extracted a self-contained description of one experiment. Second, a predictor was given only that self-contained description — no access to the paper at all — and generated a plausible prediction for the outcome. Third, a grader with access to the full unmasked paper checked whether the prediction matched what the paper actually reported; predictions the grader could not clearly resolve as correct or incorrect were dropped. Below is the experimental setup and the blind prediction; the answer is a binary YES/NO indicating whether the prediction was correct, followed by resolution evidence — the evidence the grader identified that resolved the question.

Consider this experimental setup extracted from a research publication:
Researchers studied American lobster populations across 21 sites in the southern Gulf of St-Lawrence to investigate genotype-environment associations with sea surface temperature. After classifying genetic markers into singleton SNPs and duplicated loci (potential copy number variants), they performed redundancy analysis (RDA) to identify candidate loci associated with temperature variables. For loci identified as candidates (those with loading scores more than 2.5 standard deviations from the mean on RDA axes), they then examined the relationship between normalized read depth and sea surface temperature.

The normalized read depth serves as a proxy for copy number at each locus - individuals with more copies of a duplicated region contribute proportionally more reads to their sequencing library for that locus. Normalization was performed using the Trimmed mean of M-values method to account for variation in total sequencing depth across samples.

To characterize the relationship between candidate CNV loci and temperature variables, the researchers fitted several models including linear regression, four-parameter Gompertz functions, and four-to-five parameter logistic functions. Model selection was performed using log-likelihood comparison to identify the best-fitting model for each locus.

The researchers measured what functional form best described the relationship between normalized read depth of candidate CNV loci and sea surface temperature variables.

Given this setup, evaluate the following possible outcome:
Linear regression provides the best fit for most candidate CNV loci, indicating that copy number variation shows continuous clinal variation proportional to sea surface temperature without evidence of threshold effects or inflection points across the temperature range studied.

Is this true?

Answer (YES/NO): NO